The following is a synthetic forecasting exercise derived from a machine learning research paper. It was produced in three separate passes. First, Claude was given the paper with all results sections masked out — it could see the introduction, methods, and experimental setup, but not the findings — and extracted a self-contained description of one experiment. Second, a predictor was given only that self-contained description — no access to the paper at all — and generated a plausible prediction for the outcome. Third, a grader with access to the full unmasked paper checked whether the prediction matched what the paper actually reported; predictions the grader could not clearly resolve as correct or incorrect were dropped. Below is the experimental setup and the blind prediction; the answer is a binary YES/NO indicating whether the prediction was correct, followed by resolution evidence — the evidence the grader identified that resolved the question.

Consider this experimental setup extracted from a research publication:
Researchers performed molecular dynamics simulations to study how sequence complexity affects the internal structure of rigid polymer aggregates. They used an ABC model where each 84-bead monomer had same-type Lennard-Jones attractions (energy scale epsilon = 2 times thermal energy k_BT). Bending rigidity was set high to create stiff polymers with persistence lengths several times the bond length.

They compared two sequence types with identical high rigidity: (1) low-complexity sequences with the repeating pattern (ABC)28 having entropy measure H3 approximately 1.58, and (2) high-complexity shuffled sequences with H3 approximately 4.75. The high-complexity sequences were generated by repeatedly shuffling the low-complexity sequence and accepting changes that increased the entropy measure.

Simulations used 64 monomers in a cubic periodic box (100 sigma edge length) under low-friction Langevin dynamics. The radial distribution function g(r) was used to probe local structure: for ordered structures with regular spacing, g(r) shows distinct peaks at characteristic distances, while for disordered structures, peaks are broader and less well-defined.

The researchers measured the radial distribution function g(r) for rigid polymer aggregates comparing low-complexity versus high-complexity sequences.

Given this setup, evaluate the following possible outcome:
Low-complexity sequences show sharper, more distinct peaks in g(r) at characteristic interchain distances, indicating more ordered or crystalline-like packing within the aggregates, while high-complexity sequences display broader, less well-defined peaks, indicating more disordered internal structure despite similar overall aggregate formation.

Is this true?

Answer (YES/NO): YES